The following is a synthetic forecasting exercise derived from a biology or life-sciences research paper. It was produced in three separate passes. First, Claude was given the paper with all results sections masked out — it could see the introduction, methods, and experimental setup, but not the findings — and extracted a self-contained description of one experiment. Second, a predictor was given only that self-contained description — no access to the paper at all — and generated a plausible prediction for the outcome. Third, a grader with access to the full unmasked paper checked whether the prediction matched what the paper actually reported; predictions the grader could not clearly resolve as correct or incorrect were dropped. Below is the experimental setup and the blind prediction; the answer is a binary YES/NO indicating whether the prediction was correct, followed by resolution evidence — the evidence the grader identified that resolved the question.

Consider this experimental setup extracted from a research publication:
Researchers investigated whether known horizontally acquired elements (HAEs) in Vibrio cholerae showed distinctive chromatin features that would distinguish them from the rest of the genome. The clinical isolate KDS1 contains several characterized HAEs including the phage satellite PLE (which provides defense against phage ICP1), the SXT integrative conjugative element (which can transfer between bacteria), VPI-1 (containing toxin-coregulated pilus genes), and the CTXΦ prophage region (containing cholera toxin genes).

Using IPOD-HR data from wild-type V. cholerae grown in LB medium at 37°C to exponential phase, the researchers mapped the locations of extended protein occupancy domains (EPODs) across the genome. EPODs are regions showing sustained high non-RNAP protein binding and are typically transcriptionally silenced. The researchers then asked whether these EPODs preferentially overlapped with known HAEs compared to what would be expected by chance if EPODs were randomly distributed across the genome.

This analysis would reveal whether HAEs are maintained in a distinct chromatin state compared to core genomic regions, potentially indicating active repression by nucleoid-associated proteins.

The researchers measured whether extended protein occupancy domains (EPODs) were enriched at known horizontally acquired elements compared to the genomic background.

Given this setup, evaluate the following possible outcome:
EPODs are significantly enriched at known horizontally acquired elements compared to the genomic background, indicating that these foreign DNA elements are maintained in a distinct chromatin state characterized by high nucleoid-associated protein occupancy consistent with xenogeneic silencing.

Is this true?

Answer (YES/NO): NO